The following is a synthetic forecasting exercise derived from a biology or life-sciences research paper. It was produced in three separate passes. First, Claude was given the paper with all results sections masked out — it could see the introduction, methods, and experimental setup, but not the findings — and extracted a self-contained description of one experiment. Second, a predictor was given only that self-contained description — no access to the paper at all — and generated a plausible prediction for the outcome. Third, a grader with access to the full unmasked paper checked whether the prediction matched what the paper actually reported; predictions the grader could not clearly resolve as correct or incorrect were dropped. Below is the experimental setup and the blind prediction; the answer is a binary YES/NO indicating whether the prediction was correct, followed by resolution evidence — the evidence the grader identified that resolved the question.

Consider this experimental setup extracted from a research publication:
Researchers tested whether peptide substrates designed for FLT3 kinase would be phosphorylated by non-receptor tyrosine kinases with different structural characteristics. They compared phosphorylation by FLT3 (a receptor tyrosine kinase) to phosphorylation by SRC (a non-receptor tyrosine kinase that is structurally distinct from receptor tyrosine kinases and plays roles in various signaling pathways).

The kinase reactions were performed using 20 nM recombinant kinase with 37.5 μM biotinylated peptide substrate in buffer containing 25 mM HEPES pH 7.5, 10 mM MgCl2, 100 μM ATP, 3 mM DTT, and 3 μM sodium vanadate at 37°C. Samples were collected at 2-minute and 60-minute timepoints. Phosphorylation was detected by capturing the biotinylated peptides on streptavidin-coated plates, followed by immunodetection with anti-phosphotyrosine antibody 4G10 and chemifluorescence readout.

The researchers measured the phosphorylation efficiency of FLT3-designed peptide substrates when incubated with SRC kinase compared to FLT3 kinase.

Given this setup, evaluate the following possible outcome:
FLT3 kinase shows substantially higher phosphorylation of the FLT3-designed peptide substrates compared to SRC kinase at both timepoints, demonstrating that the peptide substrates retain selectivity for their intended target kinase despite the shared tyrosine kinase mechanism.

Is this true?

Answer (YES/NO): NO